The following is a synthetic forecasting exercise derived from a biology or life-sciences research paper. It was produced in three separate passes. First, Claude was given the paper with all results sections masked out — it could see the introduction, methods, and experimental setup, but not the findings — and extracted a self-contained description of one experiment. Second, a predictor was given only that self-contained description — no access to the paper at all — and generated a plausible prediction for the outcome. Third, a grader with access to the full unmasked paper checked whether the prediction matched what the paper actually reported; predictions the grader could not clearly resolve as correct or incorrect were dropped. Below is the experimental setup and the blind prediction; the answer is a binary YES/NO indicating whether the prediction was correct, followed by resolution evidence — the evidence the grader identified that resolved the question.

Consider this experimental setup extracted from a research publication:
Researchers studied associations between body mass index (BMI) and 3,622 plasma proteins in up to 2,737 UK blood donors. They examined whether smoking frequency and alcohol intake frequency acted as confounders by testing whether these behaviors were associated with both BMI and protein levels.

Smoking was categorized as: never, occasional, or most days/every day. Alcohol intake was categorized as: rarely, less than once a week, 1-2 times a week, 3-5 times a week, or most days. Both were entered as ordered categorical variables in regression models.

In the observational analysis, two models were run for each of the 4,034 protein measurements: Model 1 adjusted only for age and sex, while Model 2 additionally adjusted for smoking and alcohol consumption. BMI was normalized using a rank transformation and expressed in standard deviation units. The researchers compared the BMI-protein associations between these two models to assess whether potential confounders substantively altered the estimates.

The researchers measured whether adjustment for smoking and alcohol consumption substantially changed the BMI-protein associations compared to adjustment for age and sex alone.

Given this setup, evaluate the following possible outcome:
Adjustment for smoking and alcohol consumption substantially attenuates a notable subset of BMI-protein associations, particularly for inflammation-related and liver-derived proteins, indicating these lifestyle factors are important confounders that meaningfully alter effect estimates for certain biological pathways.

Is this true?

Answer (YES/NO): NO